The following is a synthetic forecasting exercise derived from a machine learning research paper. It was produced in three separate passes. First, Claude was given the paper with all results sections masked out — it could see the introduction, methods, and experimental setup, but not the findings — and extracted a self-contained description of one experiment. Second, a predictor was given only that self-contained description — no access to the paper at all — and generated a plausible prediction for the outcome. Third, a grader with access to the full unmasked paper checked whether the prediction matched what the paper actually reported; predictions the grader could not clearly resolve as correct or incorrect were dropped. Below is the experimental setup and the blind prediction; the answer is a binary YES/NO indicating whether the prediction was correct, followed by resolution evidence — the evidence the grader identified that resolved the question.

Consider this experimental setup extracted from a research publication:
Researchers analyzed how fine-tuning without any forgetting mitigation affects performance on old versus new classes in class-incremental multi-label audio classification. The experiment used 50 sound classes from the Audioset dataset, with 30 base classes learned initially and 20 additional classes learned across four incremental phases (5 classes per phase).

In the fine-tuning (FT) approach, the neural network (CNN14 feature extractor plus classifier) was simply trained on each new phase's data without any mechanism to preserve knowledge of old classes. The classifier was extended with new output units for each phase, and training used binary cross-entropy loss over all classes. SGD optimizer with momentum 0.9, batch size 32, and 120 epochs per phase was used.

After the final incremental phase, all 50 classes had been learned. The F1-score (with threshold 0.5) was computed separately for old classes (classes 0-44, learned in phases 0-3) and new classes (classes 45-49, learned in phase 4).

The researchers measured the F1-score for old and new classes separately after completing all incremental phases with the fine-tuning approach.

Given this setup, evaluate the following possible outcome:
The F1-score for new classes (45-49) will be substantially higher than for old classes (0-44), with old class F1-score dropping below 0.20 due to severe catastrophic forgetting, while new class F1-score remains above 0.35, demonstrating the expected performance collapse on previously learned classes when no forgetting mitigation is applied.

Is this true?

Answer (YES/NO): NO